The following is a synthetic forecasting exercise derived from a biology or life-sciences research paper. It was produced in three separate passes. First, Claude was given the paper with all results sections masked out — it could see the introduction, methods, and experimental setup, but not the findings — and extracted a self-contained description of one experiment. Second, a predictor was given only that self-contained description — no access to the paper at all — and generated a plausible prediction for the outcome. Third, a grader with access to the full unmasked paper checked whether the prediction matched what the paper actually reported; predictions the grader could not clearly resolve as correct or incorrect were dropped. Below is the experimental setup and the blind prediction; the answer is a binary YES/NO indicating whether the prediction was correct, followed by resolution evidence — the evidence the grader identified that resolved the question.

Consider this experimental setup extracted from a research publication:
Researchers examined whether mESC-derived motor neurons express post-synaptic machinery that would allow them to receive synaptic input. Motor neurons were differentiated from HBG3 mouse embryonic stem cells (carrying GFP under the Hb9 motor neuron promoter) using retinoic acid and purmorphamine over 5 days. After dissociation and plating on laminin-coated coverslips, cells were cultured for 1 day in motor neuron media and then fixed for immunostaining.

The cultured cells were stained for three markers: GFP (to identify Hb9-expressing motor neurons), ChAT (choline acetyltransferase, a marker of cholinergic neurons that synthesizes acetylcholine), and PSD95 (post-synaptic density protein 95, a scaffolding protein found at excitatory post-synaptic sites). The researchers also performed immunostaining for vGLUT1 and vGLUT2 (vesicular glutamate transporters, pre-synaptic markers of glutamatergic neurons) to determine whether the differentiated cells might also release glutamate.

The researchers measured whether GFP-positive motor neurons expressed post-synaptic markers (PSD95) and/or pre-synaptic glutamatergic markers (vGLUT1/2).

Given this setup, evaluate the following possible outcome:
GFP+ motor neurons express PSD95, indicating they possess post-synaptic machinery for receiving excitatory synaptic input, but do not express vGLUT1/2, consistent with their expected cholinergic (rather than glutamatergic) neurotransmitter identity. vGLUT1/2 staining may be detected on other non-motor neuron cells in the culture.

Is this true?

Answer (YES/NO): NO